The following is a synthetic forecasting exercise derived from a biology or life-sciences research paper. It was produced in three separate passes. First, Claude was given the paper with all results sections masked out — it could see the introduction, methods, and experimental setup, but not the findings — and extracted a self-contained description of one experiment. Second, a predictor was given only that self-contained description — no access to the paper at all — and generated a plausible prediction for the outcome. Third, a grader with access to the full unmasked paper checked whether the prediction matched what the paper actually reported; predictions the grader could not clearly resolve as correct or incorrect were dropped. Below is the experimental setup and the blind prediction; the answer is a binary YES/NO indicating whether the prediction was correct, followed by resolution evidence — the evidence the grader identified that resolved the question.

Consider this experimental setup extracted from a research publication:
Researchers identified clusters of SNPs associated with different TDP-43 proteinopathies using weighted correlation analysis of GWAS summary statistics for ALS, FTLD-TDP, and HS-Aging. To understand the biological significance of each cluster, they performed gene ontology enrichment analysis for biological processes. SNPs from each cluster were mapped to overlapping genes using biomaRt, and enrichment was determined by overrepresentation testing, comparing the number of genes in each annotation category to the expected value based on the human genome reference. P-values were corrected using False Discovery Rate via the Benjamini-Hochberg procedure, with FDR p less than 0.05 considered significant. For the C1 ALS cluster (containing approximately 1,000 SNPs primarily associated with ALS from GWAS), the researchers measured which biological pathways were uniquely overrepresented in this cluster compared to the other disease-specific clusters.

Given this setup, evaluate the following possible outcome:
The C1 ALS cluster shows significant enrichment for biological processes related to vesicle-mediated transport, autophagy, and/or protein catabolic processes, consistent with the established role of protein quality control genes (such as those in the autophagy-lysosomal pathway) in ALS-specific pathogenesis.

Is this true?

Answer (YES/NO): NO